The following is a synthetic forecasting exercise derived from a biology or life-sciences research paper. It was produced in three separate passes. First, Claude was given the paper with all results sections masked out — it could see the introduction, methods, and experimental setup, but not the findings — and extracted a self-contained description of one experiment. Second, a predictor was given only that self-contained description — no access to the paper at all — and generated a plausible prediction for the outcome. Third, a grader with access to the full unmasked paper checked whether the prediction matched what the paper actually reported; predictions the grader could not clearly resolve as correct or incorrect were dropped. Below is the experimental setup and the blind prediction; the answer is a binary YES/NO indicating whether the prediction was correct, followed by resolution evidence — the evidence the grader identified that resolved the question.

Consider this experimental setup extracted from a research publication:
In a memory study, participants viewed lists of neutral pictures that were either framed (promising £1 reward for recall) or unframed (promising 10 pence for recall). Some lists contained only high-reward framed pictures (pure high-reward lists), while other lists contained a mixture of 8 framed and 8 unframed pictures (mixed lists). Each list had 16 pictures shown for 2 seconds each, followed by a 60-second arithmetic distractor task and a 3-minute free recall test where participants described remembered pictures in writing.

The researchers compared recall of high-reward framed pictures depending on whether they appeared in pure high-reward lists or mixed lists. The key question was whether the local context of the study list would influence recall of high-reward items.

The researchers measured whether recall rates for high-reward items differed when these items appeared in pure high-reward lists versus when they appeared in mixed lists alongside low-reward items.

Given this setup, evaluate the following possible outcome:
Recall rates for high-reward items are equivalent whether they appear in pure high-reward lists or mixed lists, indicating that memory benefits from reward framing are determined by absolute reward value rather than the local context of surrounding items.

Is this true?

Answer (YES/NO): NO